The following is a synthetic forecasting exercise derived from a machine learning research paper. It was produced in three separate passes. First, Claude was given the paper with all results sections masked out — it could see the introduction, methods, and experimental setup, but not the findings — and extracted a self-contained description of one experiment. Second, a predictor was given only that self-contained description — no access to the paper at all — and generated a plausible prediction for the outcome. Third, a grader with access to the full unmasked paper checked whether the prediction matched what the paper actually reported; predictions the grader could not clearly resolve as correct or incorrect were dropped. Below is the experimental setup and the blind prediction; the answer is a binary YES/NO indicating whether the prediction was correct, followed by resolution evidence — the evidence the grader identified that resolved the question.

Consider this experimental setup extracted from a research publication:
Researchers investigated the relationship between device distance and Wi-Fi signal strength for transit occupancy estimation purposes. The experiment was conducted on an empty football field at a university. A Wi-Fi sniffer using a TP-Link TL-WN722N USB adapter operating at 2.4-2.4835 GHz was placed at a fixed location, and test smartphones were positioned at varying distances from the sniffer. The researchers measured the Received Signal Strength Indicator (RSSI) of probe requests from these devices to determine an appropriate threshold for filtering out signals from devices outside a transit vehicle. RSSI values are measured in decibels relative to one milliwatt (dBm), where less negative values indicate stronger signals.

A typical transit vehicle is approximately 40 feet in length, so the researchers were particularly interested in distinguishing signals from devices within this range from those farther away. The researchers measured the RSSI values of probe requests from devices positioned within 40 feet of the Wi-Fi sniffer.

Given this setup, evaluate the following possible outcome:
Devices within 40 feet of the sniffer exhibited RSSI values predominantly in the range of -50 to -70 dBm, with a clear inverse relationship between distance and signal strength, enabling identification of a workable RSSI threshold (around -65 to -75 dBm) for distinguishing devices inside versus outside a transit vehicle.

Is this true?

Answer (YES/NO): NO